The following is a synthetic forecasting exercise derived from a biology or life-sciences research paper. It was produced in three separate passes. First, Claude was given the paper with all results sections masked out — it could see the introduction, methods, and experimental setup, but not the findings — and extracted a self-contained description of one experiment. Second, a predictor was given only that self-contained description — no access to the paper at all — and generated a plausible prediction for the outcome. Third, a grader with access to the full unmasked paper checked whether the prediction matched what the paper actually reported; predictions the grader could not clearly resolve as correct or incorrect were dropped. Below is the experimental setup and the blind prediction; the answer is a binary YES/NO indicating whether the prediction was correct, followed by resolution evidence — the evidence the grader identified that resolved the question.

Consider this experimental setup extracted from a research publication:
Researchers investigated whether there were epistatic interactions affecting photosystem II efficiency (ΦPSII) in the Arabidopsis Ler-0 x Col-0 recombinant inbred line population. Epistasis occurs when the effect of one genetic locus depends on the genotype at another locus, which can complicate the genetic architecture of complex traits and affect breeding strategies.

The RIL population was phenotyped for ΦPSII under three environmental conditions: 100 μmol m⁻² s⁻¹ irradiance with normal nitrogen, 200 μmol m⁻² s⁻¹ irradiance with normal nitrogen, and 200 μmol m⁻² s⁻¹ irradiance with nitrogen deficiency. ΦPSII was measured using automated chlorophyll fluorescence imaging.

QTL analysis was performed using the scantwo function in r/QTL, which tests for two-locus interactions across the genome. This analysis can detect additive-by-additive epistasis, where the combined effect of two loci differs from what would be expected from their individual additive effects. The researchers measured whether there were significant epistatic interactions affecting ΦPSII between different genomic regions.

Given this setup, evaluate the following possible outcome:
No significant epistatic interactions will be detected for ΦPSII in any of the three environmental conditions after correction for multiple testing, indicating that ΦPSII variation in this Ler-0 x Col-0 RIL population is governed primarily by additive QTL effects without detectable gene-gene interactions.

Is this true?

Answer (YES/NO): YES